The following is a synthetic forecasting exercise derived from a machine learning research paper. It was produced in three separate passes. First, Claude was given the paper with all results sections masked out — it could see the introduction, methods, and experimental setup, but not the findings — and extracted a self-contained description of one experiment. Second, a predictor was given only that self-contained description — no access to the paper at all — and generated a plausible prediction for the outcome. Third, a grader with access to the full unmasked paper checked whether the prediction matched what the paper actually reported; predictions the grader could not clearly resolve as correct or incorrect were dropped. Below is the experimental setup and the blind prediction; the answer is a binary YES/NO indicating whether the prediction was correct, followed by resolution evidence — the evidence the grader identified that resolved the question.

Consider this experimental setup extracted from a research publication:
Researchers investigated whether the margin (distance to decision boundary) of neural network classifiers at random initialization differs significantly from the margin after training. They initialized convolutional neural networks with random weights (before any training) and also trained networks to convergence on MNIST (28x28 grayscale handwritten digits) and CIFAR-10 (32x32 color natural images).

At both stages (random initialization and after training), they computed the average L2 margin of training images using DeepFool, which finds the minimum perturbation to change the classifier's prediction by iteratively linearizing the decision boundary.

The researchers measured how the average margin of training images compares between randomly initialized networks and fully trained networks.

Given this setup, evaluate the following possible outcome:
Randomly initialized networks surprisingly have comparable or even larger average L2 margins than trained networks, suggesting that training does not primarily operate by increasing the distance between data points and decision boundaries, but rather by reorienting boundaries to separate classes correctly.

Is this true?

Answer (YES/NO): NO